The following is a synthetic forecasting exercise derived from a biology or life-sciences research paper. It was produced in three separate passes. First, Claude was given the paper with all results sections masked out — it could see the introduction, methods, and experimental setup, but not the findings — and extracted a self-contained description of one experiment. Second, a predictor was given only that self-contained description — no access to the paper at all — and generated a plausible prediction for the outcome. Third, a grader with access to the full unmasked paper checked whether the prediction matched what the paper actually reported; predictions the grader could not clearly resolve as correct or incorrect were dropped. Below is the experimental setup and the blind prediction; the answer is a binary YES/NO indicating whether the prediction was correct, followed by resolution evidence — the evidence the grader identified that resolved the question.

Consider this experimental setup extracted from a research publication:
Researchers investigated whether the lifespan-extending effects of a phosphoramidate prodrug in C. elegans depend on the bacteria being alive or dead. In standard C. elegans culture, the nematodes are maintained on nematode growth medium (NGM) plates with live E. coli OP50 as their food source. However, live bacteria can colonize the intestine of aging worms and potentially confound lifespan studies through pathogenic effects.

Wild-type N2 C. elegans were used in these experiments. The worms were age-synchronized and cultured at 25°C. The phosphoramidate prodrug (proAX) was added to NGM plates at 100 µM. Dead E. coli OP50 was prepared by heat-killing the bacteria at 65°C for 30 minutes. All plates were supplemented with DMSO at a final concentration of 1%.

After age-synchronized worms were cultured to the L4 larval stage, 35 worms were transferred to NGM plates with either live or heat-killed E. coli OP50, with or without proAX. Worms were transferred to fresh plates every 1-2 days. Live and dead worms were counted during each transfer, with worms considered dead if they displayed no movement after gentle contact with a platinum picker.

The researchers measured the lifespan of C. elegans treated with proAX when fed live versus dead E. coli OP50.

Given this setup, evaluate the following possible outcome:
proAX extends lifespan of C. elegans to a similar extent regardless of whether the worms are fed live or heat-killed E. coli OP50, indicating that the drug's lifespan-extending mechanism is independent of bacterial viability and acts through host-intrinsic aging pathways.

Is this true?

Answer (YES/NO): YES